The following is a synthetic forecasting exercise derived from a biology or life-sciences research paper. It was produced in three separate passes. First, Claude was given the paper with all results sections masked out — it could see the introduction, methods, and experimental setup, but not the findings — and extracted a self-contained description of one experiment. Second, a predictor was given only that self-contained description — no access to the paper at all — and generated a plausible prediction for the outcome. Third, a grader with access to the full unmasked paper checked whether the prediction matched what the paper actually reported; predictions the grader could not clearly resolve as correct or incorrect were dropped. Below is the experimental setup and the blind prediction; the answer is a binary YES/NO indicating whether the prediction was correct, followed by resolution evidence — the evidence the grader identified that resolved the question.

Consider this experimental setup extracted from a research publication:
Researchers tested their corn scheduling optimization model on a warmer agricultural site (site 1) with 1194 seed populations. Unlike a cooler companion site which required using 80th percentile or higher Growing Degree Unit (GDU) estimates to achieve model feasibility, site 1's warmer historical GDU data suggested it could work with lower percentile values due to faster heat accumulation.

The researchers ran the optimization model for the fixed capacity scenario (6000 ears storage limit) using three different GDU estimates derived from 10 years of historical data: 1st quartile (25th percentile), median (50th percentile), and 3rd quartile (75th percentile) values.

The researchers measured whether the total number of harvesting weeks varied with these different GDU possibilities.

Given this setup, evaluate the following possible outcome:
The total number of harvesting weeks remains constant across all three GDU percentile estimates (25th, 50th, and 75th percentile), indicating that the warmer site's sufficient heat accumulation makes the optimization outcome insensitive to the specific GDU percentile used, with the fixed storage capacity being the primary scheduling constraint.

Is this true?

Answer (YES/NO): YES